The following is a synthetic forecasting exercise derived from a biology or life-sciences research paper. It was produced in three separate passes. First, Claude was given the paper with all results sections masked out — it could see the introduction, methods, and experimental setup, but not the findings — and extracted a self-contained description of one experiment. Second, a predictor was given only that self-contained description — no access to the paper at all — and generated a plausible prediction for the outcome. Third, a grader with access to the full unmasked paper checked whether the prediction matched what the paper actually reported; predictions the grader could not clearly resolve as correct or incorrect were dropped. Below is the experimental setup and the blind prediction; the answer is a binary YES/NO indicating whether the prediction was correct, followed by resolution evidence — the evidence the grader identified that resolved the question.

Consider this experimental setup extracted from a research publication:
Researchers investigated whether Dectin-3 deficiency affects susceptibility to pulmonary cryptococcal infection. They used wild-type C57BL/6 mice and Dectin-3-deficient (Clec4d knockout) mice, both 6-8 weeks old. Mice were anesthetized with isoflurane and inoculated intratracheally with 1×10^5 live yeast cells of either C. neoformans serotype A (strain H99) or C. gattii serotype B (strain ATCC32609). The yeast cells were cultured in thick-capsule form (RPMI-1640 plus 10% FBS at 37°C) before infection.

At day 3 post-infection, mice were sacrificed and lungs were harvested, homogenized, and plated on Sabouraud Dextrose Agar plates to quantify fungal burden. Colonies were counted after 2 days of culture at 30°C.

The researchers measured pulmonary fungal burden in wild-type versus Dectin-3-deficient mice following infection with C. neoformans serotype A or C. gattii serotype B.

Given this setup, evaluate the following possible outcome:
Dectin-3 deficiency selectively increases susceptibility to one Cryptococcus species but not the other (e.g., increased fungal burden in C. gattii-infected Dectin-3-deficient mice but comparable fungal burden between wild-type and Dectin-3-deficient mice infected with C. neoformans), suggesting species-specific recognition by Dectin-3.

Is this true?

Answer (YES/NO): YES